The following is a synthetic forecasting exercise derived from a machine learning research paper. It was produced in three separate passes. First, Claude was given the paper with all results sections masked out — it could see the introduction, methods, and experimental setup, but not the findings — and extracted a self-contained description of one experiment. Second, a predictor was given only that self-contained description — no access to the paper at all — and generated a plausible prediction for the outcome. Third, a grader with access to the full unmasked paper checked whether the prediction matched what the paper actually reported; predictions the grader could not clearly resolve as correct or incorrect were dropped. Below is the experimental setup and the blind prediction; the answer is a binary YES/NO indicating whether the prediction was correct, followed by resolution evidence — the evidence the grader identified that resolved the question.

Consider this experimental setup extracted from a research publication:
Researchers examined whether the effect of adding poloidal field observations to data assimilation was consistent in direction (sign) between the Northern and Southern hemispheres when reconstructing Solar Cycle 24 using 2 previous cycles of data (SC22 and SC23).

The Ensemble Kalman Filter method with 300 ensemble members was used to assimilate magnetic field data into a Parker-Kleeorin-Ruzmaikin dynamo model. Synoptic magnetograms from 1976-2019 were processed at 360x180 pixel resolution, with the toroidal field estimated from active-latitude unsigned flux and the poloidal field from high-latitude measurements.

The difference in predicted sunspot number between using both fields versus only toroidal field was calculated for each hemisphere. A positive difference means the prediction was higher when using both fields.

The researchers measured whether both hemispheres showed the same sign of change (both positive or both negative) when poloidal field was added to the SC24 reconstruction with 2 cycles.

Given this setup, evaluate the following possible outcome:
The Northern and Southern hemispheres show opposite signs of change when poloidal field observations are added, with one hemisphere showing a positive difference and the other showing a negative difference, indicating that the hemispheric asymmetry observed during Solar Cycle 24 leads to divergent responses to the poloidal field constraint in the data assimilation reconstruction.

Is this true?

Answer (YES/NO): YES